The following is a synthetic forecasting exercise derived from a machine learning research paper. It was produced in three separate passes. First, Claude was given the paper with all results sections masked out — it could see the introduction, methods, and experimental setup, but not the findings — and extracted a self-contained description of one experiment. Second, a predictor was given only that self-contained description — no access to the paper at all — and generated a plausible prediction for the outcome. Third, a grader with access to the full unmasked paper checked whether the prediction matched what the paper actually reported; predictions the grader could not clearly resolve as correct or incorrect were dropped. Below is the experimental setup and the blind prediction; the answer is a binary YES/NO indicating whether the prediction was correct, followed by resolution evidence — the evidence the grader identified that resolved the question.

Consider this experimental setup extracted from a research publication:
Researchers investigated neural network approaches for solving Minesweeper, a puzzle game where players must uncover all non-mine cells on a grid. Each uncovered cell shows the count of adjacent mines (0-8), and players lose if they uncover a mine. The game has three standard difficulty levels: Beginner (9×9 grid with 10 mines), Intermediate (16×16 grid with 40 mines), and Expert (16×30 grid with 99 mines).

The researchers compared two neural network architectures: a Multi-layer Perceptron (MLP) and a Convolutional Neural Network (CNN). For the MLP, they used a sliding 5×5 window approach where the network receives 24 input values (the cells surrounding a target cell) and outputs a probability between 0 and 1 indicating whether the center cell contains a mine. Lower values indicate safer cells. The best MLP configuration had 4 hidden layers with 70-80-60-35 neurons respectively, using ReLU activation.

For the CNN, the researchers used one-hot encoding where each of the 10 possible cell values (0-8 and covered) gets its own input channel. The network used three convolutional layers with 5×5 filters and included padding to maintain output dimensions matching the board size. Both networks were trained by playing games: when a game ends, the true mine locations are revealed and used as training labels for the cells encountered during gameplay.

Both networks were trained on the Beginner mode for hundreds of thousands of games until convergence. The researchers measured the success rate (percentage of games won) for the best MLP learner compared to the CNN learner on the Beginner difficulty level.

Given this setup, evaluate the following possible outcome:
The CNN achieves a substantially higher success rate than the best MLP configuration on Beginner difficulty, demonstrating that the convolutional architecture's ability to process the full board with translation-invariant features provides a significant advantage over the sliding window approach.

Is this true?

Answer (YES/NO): YES